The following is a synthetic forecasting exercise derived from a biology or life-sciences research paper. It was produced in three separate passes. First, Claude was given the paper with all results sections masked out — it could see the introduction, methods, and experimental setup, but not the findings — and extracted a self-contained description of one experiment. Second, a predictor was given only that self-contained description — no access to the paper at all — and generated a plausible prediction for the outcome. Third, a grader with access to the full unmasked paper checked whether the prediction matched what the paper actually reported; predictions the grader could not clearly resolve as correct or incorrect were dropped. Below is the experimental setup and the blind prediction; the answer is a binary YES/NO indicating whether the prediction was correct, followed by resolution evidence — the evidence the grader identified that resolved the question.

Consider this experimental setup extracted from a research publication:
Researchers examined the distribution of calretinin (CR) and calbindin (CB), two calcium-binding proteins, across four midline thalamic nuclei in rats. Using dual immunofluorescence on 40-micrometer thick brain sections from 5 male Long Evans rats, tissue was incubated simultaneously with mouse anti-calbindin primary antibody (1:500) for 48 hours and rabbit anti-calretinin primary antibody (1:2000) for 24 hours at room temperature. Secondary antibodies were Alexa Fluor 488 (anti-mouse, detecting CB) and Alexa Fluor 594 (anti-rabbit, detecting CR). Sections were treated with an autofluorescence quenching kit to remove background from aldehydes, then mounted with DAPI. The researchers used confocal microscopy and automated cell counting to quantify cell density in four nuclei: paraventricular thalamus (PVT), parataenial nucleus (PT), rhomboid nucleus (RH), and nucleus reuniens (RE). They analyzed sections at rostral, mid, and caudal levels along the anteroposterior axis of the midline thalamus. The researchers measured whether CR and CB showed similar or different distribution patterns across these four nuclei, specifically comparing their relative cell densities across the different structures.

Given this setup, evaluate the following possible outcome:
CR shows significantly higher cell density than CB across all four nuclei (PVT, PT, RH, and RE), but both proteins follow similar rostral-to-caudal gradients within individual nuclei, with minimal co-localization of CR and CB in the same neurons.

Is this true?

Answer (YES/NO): NO